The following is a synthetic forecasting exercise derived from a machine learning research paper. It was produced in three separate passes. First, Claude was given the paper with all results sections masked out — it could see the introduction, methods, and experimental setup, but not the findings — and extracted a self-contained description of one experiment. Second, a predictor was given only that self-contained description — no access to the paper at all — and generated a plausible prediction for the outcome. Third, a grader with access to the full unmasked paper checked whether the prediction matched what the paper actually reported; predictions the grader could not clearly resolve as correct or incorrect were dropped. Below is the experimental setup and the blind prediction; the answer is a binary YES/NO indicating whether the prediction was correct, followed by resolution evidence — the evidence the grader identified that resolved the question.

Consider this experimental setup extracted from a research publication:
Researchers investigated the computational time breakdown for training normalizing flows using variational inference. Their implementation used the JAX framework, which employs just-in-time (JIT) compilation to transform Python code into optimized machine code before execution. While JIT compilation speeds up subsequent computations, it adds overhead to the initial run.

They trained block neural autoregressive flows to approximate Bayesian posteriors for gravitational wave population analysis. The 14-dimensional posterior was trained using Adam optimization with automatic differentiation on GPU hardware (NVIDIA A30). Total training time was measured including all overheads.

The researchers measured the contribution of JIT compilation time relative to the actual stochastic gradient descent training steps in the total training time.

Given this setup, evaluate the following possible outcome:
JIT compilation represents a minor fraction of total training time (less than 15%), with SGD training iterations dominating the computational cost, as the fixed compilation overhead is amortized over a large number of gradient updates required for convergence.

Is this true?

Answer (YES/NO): NO